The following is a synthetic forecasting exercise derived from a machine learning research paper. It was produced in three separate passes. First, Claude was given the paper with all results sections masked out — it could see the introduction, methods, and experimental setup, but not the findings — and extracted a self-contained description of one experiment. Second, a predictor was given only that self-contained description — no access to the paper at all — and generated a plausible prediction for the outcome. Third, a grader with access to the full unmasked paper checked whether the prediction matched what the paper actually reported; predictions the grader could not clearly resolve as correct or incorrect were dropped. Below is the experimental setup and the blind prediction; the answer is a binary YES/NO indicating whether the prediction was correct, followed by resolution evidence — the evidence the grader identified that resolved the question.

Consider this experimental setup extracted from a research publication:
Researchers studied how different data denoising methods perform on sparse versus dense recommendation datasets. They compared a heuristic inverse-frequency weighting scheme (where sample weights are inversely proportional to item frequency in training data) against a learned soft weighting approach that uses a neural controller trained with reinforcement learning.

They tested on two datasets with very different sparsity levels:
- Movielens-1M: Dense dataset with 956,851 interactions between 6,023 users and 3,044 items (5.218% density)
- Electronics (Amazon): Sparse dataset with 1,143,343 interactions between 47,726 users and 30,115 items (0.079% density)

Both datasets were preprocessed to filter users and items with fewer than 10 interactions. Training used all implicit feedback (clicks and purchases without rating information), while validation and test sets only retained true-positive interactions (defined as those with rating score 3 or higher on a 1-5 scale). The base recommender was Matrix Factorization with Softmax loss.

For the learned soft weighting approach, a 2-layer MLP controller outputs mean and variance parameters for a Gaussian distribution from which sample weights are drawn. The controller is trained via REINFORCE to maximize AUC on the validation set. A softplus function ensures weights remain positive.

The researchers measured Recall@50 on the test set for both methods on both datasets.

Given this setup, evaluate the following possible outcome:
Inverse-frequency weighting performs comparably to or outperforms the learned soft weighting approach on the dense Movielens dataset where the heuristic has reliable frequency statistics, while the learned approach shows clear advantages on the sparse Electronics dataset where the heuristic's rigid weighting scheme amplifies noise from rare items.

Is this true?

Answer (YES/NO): NO